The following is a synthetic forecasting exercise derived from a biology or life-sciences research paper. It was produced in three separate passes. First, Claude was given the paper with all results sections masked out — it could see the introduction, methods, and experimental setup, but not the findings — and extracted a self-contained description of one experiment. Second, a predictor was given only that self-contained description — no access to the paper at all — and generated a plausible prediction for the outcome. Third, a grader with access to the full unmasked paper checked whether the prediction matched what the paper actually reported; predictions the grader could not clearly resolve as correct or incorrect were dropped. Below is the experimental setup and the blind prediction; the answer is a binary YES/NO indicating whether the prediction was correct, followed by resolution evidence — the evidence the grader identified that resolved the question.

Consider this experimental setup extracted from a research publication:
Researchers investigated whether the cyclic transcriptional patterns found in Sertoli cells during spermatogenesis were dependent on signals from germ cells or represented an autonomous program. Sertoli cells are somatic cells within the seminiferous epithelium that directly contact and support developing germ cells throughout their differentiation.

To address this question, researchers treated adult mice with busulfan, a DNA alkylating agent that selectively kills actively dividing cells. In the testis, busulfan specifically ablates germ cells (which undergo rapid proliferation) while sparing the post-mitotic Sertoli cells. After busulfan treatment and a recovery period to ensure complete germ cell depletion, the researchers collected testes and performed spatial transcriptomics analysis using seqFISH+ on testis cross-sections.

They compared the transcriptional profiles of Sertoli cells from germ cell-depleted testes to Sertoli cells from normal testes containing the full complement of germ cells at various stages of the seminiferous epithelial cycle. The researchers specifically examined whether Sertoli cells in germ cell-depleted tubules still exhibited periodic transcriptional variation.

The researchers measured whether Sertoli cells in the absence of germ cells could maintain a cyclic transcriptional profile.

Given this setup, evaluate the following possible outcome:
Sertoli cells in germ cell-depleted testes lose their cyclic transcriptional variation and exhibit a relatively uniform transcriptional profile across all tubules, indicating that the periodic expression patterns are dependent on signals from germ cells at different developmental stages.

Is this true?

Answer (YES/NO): NO